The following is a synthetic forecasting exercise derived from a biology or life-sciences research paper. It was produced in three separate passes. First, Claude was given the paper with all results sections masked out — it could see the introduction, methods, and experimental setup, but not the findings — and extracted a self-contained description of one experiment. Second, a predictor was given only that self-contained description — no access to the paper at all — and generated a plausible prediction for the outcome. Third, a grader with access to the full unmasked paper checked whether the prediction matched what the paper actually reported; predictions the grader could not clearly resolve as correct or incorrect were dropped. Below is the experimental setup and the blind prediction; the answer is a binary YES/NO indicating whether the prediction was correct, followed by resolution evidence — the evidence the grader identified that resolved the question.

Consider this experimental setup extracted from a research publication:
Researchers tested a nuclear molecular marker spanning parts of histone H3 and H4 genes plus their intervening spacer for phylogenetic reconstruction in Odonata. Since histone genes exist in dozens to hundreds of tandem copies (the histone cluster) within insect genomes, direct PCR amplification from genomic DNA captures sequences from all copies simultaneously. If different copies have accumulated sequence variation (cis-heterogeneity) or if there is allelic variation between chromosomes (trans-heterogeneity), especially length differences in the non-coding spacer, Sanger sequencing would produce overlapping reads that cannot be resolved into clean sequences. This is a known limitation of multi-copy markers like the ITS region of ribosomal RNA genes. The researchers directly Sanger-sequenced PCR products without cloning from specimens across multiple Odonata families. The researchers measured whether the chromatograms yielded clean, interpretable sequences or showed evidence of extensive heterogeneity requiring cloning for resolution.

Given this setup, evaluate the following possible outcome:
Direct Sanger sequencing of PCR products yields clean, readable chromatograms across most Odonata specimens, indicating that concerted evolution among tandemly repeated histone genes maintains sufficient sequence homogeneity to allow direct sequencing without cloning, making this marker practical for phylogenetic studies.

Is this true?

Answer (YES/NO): YES